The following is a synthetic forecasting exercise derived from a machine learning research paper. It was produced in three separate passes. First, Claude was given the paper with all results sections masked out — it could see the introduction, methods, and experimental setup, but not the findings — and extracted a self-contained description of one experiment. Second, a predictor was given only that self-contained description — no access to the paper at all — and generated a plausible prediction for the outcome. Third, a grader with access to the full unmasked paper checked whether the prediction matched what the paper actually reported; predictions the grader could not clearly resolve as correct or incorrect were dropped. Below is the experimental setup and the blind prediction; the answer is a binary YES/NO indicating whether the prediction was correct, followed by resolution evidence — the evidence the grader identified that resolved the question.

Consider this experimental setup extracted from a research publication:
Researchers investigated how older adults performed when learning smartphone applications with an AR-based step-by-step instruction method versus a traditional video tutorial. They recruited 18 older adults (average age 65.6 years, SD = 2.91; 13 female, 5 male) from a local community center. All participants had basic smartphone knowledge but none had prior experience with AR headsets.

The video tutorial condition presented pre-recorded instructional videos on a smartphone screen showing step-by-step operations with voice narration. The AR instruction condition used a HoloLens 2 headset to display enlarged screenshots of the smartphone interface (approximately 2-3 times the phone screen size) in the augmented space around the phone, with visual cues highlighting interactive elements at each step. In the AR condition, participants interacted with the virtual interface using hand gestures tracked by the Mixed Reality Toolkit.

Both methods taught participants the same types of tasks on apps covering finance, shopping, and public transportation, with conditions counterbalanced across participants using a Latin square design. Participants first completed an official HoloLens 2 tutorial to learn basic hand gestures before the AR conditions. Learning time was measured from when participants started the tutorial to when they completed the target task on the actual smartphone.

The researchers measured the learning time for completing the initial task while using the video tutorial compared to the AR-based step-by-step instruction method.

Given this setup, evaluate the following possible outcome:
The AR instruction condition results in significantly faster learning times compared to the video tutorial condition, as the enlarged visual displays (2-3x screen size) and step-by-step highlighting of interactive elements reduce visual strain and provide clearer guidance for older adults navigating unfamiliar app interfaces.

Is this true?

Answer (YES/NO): YES